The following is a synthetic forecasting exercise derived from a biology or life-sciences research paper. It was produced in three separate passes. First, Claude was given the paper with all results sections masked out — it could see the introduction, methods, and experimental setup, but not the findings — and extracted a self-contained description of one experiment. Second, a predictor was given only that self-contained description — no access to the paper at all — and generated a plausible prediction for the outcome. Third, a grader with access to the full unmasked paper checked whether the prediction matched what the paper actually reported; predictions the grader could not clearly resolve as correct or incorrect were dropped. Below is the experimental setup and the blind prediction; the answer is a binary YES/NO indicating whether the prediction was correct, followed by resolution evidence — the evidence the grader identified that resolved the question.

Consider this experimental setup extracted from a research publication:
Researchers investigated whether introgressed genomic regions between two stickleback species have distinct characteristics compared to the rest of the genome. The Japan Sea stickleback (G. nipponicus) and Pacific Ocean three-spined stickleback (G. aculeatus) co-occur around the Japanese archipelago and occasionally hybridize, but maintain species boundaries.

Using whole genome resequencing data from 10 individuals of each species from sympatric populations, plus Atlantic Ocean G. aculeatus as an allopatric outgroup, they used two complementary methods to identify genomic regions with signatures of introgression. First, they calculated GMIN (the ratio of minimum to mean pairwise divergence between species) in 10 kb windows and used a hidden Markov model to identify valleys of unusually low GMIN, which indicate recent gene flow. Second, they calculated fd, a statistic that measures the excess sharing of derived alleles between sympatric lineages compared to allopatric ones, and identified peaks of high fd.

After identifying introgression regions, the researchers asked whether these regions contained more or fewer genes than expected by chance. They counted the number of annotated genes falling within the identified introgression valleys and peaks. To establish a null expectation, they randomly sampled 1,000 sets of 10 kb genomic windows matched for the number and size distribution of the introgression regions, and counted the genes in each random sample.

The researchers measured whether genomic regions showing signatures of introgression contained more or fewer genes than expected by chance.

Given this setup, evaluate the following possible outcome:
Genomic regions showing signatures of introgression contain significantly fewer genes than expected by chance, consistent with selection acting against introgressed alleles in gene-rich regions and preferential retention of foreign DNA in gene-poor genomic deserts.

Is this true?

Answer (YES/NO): NO